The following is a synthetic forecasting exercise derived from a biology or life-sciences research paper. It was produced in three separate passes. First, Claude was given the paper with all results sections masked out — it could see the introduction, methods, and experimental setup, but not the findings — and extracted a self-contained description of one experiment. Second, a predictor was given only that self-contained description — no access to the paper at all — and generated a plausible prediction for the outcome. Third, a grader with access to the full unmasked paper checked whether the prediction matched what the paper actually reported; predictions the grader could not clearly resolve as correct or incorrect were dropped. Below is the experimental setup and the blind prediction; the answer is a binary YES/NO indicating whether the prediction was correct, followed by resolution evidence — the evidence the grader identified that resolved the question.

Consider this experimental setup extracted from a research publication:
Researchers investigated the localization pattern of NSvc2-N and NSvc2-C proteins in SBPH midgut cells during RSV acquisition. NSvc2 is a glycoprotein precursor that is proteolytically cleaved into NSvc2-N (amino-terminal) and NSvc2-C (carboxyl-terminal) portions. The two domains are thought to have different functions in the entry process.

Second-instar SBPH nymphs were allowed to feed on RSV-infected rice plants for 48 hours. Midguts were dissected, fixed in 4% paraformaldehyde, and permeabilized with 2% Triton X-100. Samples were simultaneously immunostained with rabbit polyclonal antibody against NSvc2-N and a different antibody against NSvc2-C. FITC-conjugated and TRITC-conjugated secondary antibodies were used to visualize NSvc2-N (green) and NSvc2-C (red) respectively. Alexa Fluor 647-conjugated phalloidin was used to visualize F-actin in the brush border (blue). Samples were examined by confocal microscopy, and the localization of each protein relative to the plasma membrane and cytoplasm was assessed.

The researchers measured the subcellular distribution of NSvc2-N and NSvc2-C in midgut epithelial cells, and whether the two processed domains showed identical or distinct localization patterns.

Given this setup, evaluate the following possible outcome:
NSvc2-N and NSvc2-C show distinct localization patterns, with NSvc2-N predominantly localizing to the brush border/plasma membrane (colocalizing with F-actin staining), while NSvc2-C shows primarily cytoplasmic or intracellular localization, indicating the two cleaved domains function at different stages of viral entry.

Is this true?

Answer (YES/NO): NO